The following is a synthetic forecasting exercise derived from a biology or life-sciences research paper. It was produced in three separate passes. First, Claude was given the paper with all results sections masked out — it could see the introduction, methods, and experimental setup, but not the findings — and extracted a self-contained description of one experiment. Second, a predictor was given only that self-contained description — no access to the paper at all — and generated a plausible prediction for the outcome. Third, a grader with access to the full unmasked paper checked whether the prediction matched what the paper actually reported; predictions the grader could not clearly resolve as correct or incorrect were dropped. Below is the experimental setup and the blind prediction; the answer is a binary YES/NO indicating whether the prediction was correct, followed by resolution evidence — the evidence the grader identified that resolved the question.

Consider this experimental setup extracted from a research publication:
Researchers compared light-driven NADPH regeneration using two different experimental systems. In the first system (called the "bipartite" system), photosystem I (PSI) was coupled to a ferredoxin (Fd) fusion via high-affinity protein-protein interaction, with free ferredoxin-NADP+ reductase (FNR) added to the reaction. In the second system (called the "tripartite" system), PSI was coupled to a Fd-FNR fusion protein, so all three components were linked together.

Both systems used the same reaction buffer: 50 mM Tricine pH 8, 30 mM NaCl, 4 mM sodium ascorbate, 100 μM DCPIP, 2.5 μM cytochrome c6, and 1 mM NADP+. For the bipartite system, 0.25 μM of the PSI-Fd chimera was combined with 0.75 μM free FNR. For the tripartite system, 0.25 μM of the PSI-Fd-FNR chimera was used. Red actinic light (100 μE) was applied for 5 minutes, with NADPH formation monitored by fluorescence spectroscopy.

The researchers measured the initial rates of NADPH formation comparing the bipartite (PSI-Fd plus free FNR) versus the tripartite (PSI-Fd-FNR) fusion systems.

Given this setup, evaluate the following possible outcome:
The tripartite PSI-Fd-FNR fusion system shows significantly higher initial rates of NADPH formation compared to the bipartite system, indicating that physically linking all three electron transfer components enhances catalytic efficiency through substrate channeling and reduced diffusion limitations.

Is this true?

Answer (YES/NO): NO